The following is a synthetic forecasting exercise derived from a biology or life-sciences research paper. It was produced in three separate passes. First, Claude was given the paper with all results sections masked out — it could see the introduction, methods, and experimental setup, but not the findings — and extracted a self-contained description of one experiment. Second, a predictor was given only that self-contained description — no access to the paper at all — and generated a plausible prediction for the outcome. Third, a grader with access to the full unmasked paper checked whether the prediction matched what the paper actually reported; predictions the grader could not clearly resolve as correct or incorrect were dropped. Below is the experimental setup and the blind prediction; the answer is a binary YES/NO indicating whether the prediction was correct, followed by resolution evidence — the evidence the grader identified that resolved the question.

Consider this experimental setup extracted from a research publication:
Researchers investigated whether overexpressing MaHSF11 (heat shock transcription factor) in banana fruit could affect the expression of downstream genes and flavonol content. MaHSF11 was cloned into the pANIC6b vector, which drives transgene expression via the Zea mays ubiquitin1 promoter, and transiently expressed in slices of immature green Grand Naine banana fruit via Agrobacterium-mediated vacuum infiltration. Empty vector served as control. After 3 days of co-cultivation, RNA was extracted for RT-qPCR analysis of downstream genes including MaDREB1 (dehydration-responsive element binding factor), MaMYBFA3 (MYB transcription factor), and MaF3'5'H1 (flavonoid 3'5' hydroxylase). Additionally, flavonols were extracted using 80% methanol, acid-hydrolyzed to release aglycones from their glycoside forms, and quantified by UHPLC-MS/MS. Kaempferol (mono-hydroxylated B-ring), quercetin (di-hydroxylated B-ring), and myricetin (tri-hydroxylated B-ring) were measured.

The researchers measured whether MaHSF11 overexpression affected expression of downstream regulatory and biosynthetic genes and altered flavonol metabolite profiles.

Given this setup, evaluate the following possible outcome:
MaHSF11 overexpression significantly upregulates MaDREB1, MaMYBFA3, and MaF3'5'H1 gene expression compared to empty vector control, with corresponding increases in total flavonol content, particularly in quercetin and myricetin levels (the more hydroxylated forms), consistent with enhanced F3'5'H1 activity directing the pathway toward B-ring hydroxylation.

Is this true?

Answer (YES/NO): NO